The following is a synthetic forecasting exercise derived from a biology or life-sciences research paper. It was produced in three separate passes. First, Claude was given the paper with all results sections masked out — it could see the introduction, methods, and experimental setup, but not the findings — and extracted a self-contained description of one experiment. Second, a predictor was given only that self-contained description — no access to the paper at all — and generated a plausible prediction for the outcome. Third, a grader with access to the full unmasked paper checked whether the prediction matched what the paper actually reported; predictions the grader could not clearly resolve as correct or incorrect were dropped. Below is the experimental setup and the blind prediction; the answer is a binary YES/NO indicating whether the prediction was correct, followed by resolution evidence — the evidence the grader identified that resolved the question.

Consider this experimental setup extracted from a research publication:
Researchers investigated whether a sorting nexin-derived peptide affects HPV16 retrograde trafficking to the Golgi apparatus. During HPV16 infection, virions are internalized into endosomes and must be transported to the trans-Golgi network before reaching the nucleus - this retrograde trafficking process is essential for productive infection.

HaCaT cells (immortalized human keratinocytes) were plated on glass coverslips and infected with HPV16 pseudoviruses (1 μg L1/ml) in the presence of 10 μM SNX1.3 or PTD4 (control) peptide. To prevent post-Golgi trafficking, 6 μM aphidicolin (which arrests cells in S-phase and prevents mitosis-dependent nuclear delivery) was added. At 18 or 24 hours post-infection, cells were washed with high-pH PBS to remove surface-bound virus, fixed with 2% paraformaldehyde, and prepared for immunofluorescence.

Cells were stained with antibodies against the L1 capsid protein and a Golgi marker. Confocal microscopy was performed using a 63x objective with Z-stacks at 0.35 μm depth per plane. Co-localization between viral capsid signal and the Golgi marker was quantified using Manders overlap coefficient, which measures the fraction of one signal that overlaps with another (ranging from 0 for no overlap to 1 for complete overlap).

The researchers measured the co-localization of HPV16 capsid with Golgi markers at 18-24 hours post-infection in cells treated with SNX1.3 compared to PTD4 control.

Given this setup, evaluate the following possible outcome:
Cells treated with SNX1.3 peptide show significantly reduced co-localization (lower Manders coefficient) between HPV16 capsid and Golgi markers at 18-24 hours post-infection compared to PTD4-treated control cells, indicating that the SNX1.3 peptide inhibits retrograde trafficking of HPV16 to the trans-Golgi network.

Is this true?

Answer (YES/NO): YES